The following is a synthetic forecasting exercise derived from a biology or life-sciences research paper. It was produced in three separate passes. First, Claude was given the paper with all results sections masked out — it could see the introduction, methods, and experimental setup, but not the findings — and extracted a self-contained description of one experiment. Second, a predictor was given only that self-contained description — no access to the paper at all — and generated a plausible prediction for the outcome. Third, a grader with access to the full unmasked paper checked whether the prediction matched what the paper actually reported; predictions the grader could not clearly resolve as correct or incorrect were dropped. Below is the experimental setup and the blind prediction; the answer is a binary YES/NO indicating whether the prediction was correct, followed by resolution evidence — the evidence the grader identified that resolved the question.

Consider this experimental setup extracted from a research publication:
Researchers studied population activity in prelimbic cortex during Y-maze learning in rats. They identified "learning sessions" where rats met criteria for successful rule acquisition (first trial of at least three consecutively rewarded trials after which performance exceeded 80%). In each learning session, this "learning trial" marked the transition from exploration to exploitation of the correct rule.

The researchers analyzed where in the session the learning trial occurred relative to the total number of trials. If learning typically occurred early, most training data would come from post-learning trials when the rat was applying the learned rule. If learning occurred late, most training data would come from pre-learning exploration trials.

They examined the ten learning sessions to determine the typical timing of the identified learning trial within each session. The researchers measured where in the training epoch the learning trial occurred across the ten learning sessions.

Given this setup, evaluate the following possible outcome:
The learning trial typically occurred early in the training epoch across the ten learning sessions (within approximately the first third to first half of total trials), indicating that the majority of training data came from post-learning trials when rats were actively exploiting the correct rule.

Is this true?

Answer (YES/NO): NO